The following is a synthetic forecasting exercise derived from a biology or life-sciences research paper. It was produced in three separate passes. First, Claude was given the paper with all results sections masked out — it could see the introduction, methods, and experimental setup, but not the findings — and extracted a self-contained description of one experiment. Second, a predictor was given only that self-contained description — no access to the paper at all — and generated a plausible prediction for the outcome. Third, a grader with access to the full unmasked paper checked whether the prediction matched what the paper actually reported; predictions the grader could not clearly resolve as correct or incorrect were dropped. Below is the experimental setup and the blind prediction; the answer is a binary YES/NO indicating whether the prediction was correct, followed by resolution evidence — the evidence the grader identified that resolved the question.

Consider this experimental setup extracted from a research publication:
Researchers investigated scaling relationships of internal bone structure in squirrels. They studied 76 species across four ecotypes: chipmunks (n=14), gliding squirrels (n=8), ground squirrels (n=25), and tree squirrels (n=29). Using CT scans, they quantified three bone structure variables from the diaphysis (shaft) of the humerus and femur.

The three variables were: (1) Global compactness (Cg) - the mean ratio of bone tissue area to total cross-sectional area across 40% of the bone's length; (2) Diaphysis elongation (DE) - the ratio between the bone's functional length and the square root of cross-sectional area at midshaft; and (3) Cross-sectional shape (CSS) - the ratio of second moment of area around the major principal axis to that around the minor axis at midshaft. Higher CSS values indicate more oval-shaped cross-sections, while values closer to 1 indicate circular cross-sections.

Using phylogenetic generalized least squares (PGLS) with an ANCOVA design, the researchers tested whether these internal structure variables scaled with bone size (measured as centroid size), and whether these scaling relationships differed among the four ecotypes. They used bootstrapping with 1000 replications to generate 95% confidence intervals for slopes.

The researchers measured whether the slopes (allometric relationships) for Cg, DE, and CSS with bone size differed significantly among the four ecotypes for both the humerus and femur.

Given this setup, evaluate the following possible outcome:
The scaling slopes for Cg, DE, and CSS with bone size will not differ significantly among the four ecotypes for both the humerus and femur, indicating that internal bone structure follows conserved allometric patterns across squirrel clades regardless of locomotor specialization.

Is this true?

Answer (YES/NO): NO